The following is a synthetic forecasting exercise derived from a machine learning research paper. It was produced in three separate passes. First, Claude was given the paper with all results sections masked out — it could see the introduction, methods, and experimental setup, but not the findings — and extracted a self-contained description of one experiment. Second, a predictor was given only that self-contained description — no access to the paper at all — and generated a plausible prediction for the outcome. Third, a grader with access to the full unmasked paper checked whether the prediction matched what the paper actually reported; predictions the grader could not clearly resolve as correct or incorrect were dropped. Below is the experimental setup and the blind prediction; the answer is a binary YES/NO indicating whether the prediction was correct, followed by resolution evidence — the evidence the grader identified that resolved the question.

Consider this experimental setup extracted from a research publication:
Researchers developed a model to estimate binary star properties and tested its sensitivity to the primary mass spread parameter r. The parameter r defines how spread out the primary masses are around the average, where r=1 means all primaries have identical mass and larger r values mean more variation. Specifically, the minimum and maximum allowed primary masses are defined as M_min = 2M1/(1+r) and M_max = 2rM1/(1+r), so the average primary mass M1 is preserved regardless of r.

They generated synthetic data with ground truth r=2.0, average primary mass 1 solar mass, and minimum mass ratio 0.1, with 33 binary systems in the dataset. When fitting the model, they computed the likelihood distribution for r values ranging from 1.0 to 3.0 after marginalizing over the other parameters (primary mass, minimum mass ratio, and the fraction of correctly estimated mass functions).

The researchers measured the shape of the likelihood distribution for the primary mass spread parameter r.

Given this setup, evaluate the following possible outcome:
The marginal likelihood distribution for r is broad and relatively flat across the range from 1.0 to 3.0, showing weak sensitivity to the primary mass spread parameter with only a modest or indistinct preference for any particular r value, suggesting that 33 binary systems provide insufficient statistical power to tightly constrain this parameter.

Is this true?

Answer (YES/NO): YES